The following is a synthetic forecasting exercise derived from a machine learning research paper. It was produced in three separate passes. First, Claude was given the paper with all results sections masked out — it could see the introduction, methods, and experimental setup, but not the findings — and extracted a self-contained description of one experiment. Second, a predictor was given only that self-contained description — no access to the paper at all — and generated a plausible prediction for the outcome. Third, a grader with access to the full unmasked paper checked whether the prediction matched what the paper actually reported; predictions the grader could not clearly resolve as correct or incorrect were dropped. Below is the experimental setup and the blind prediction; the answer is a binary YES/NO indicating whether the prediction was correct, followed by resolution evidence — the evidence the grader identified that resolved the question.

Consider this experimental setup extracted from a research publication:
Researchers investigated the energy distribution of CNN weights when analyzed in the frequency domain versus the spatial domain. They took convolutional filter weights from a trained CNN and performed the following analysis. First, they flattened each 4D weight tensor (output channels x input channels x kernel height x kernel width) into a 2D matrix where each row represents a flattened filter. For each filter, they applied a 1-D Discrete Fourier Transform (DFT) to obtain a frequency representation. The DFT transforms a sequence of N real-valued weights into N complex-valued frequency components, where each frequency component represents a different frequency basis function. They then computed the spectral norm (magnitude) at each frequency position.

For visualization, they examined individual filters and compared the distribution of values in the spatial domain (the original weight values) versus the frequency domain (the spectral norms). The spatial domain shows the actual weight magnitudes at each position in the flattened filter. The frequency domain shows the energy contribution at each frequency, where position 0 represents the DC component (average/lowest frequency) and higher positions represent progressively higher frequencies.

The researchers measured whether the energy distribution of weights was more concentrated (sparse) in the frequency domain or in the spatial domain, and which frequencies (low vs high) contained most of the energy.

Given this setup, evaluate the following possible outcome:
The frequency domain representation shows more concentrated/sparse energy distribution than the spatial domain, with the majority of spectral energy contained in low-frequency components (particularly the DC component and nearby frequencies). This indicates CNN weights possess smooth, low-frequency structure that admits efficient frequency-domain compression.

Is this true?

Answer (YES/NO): YES